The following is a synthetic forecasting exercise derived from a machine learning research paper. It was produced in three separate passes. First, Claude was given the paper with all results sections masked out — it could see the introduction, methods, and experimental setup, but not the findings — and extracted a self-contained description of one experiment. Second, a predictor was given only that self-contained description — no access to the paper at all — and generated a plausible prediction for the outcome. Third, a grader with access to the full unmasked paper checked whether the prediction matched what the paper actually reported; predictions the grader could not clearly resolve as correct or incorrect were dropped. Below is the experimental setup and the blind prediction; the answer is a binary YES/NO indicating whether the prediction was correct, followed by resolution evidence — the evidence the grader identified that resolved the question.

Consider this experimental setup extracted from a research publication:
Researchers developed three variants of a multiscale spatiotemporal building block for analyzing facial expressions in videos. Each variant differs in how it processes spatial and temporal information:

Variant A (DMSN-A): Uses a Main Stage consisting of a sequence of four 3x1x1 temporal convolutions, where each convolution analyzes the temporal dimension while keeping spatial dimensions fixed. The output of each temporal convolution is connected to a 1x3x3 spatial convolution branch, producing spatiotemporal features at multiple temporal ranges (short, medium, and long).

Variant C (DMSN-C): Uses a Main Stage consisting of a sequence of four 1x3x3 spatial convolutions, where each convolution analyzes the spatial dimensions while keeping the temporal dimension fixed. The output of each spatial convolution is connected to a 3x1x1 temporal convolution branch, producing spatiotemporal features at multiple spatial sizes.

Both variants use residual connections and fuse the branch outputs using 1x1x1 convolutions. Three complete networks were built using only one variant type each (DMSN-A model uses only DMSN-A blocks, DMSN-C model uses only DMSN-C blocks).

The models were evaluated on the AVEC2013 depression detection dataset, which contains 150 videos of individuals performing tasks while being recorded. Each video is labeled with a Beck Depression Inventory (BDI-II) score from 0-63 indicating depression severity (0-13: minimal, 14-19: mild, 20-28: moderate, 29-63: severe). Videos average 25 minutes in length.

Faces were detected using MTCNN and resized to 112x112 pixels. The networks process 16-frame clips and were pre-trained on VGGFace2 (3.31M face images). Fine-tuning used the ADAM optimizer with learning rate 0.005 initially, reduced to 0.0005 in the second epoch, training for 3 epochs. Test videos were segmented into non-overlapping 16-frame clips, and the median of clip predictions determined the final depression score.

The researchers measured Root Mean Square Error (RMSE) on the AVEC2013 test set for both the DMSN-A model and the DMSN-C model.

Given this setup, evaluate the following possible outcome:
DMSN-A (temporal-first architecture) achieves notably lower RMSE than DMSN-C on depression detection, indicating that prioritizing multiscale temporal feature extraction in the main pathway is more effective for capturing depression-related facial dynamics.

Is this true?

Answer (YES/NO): NO